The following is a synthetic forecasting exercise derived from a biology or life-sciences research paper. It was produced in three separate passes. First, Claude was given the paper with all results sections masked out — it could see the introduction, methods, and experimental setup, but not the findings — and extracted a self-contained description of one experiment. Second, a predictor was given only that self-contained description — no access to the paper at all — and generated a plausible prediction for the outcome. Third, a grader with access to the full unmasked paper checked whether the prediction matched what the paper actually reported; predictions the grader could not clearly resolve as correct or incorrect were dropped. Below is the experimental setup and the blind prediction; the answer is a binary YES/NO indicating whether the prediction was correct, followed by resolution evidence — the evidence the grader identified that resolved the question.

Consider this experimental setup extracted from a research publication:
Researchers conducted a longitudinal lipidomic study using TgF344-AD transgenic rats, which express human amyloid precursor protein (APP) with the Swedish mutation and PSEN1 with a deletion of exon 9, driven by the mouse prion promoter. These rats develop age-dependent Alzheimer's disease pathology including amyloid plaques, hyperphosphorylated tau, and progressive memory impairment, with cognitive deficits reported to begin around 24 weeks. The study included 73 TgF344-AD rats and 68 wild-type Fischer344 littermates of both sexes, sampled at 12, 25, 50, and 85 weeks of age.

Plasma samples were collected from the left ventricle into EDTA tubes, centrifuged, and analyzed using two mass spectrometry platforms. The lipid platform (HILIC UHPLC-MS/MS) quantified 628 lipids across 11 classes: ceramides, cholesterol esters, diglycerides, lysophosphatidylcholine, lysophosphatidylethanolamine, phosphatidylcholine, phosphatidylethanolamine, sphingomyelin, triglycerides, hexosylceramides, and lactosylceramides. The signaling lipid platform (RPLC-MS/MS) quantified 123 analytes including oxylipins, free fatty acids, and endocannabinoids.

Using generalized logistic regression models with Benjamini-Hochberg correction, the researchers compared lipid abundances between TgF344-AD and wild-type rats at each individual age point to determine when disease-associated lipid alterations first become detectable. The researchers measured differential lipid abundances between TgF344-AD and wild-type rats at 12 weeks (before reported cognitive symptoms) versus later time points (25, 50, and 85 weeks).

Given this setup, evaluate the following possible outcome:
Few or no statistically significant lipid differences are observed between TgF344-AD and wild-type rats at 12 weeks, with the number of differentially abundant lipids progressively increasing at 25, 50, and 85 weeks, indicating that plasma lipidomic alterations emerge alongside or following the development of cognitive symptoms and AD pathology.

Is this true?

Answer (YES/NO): YES